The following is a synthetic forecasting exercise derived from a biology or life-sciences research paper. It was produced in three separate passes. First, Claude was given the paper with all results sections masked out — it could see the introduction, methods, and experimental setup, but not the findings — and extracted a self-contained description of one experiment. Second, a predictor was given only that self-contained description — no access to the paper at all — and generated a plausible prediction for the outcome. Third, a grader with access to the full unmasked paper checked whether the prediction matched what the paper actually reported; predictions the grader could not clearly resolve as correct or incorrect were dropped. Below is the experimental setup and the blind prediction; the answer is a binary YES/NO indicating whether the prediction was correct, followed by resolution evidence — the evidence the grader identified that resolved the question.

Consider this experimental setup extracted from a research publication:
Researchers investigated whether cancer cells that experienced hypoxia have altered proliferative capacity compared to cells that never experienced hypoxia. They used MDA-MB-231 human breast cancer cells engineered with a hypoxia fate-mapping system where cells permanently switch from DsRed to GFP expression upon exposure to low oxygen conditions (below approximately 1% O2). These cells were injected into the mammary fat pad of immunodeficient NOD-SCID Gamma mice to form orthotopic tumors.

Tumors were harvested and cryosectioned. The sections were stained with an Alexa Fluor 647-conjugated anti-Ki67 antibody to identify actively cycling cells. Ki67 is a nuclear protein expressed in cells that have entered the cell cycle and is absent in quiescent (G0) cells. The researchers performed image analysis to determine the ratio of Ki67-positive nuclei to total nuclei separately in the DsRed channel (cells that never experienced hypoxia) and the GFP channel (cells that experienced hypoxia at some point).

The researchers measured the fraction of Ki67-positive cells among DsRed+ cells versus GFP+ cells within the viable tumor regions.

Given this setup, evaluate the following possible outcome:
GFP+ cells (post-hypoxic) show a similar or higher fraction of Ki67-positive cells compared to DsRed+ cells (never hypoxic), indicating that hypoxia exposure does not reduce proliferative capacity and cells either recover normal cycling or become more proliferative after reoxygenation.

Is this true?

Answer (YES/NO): YES